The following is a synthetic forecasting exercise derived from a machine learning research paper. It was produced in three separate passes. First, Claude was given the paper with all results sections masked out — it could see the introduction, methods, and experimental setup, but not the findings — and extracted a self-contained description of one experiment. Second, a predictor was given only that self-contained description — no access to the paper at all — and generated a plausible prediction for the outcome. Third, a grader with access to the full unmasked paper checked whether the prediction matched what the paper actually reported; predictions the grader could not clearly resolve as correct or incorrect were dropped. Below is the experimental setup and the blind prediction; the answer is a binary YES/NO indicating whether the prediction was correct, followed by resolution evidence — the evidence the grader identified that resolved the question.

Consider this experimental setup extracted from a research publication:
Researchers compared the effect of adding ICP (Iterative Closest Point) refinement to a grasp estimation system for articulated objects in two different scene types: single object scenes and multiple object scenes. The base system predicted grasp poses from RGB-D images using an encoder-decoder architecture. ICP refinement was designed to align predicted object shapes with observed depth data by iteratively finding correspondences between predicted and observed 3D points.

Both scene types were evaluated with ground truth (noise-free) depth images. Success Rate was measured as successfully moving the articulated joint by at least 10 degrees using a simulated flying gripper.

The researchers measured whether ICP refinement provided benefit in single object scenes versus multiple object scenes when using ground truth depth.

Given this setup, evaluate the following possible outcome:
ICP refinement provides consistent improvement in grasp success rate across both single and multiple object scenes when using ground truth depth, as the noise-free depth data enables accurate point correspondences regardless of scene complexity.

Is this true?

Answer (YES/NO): NO